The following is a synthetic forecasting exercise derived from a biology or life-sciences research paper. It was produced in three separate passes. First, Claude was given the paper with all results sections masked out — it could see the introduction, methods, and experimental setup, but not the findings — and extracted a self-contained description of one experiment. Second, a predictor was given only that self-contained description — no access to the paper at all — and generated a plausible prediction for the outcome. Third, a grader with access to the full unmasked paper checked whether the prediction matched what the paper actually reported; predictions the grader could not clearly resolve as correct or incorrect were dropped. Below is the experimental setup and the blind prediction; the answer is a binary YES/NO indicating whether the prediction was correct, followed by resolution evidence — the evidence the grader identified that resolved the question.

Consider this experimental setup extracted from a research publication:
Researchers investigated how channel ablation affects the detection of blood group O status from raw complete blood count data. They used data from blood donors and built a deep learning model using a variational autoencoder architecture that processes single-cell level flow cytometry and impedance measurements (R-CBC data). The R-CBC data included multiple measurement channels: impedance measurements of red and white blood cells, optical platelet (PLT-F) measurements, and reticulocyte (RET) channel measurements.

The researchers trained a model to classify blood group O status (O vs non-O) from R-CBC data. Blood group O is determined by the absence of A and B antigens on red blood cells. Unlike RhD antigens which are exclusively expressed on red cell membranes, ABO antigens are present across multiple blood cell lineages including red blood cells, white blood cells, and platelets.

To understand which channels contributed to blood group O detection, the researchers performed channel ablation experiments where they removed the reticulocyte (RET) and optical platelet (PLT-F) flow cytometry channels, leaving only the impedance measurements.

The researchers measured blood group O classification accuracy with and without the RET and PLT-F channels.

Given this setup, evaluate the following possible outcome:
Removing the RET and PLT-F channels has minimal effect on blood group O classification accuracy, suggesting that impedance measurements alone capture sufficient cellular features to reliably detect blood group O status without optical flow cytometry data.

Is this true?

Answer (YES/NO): YES